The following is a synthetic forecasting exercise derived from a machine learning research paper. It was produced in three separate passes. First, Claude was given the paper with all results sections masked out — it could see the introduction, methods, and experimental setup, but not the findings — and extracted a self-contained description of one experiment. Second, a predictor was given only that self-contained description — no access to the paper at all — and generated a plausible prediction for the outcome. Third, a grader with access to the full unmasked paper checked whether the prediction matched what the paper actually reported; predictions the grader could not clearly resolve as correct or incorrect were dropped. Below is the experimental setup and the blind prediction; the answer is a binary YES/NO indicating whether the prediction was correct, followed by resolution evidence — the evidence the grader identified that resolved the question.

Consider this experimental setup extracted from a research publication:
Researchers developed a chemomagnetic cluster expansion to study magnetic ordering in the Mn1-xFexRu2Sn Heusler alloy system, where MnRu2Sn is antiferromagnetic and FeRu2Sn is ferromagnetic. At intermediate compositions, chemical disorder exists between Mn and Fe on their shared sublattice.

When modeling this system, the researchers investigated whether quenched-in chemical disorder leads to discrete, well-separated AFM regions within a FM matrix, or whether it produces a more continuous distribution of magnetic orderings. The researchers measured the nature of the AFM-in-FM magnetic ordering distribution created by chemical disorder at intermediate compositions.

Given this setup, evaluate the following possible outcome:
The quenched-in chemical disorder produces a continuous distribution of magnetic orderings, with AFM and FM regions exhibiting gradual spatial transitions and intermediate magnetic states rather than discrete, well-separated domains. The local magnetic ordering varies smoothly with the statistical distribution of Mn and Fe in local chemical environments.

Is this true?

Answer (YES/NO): NO